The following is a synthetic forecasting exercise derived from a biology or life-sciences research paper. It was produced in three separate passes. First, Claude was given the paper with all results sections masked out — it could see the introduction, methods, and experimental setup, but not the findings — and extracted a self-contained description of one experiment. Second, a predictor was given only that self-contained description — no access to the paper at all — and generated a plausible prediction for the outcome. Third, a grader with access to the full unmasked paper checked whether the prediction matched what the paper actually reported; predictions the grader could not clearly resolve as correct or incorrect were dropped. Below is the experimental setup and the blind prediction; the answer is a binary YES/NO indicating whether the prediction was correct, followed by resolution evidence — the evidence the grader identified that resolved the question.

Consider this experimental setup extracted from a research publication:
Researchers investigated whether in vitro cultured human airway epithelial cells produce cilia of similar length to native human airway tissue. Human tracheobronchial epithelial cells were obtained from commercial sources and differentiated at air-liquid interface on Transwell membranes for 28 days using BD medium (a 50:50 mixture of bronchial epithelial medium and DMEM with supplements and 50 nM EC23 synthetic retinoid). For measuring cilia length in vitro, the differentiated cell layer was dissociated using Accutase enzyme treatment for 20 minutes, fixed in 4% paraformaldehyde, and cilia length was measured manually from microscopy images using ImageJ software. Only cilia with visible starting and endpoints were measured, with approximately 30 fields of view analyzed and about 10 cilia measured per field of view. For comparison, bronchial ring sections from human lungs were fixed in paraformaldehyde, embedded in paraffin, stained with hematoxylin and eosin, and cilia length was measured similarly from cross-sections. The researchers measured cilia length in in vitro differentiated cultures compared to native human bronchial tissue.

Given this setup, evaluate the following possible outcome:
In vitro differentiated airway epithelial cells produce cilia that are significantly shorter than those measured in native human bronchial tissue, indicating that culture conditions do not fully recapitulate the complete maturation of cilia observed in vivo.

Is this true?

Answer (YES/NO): YES